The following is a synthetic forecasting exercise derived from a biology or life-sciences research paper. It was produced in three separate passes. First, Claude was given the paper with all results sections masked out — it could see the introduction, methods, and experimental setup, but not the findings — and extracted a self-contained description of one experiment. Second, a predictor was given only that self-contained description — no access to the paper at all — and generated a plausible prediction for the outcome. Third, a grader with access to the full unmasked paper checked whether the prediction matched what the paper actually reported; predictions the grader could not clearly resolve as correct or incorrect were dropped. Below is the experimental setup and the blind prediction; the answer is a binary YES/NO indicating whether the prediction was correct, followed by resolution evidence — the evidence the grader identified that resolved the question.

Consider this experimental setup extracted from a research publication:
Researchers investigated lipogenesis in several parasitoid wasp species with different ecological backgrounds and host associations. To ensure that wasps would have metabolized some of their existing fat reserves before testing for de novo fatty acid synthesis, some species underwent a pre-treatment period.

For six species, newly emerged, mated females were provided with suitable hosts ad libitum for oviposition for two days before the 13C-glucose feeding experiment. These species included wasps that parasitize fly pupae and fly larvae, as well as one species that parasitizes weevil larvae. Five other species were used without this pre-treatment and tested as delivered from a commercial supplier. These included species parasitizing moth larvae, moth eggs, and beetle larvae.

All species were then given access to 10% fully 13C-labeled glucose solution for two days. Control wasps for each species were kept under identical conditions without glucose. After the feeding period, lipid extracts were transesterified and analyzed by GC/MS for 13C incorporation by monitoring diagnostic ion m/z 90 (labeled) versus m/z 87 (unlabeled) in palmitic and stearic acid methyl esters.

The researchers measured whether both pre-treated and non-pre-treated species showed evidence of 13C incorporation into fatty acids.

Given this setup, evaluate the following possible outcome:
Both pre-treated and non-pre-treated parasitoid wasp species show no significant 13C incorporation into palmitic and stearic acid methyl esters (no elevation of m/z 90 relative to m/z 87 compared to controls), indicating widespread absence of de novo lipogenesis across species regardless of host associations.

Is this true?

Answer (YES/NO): NO